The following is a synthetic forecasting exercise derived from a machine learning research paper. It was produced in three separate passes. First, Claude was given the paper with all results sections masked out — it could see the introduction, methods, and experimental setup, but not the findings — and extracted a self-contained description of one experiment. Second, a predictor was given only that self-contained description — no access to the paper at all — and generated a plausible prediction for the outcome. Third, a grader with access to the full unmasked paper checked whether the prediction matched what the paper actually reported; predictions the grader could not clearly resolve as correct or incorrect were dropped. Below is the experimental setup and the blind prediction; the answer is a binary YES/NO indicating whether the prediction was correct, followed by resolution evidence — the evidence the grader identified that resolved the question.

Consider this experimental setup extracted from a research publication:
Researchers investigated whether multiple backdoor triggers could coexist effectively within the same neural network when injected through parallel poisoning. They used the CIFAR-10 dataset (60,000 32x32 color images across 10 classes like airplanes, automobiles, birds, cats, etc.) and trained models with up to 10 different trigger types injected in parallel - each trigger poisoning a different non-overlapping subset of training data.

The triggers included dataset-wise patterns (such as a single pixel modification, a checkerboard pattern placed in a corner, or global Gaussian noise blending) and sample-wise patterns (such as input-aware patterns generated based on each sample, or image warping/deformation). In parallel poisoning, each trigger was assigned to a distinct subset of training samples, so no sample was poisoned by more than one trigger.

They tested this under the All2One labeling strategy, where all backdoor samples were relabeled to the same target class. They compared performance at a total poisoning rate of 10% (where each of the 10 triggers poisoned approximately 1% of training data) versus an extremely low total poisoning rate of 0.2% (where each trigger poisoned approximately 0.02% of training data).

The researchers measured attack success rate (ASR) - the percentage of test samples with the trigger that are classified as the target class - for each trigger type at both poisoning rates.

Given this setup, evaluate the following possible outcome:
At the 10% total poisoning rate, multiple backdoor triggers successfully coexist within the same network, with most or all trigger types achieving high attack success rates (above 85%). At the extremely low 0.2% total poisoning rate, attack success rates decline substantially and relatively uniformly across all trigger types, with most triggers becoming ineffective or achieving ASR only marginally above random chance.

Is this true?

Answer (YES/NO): NO